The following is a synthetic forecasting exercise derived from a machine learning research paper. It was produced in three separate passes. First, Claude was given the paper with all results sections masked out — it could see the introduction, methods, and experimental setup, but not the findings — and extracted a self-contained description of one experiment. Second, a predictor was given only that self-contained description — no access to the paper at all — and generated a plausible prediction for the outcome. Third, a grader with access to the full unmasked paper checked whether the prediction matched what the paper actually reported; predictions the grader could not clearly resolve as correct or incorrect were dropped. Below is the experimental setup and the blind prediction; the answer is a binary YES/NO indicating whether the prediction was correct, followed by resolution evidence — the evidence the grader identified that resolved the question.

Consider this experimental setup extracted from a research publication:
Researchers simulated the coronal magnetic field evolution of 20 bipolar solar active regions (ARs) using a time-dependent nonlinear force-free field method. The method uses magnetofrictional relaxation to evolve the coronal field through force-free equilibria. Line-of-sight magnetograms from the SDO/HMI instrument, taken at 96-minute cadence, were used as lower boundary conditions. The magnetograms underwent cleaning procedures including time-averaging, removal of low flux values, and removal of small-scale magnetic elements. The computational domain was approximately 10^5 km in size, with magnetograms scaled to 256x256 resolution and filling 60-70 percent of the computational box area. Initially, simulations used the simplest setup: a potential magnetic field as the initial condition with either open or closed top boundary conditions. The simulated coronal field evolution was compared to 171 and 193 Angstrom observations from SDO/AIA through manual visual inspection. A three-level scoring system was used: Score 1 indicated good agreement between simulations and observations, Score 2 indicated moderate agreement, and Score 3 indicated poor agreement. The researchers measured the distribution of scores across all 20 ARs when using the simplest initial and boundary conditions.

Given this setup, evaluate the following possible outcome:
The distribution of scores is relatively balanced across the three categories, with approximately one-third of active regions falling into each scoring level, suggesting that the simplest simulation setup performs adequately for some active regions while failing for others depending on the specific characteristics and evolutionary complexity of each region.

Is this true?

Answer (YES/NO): NO